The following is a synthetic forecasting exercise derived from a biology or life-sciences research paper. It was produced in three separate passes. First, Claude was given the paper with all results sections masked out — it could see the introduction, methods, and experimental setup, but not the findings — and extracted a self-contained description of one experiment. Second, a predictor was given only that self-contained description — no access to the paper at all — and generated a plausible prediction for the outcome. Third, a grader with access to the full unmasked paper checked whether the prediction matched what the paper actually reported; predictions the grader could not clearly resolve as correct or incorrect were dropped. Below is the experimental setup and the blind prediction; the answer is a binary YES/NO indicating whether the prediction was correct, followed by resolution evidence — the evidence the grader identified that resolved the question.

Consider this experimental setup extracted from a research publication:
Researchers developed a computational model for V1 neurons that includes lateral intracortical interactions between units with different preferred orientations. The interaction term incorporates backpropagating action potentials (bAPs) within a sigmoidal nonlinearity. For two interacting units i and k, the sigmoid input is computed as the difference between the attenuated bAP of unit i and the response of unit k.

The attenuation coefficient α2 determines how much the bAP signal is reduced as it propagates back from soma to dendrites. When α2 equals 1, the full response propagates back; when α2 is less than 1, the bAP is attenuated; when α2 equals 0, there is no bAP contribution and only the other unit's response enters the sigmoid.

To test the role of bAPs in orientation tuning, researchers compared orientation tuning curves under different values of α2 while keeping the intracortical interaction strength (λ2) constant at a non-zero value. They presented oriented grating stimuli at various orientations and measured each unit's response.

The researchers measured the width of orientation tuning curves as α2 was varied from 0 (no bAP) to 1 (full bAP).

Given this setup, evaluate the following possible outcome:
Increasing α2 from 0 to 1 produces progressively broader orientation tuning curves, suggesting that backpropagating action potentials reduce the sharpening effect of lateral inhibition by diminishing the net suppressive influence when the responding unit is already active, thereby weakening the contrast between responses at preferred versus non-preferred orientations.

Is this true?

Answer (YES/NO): NO